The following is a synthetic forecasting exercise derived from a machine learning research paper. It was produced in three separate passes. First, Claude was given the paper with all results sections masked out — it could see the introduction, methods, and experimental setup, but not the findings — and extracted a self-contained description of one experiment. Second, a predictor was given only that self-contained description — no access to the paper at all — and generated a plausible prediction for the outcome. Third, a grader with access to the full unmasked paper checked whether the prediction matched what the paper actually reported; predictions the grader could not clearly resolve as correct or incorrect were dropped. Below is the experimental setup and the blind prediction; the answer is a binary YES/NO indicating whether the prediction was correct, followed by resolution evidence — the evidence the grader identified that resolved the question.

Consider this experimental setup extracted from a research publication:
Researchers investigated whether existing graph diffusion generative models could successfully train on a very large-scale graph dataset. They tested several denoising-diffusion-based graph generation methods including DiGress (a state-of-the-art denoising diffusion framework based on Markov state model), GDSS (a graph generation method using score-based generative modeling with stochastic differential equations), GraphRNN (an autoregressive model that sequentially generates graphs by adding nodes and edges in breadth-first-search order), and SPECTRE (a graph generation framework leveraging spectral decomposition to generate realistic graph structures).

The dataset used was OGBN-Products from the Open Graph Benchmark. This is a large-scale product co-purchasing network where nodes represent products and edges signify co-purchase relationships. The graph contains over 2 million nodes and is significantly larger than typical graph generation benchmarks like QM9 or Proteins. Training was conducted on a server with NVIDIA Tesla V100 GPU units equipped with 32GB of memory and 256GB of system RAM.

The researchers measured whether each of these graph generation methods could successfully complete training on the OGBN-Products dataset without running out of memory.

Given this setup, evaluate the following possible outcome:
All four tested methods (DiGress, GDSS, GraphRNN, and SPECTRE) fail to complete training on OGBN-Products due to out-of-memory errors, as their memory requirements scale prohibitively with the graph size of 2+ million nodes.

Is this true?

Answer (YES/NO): YES